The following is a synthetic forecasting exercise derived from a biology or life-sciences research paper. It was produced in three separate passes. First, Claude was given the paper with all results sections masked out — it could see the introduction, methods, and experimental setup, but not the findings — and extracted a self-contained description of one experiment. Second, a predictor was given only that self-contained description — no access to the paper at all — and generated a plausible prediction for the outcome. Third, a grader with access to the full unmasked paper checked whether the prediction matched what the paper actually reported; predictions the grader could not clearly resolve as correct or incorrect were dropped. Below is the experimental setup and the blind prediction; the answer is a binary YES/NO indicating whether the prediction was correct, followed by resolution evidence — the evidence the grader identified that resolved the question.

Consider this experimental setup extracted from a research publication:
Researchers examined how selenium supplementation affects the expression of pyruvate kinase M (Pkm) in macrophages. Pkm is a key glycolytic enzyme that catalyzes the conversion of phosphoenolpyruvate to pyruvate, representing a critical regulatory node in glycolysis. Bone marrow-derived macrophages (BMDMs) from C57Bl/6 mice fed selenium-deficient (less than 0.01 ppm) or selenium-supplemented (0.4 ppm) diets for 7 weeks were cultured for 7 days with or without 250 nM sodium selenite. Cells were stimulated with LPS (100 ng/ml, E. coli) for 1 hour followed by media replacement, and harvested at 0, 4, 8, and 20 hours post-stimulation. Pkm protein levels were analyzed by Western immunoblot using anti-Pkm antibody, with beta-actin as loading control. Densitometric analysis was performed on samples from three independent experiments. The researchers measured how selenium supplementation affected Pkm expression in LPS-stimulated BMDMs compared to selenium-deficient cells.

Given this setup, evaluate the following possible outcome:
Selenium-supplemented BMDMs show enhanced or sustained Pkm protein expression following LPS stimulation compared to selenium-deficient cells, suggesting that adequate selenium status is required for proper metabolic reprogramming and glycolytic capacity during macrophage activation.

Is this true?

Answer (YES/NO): NO